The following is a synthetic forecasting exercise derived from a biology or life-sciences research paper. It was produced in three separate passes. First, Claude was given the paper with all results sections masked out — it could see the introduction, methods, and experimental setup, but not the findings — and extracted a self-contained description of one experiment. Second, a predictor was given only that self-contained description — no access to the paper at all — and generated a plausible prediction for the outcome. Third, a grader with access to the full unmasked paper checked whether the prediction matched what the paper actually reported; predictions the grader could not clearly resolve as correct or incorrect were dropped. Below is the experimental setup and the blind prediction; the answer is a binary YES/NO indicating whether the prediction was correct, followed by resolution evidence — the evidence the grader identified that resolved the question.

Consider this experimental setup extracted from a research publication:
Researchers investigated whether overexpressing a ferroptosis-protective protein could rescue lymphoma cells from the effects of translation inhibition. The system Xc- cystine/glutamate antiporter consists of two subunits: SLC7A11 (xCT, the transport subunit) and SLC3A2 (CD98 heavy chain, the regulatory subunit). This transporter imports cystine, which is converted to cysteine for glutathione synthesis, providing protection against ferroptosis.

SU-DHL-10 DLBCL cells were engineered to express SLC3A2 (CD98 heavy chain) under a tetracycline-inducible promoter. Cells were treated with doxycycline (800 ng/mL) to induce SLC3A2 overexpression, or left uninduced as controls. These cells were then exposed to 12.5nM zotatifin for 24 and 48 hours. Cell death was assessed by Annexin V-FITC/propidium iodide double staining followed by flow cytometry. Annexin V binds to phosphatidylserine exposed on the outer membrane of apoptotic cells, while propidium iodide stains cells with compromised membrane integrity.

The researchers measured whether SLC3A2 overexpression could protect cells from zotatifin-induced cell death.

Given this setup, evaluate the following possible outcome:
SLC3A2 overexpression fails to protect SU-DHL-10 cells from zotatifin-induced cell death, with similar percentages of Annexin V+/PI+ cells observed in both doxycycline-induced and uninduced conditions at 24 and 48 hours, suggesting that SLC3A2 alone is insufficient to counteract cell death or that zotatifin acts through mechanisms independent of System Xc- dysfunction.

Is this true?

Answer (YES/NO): NO